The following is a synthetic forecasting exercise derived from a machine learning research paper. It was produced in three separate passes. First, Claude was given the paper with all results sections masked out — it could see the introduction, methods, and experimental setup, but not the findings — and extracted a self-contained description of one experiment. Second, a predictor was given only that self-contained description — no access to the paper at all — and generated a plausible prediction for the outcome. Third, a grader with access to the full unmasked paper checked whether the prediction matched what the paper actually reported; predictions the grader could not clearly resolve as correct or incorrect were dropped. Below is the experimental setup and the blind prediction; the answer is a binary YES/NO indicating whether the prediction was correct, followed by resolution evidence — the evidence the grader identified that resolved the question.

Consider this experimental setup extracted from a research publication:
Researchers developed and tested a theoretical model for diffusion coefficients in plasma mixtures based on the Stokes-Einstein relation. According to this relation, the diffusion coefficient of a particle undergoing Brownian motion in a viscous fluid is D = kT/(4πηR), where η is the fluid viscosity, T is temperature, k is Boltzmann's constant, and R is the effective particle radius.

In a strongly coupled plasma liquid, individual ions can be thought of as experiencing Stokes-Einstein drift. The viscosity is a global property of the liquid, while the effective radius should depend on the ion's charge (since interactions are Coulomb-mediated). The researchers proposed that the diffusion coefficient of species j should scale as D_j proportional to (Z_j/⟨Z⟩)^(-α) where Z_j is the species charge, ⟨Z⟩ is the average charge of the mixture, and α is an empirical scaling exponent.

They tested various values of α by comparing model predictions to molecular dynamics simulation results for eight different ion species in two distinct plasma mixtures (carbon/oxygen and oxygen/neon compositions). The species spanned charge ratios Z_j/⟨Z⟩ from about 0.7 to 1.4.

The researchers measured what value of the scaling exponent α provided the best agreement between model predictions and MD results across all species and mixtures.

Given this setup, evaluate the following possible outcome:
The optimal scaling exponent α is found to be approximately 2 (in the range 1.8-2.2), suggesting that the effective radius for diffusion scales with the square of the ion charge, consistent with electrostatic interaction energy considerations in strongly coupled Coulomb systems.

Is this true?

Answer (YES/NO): NO